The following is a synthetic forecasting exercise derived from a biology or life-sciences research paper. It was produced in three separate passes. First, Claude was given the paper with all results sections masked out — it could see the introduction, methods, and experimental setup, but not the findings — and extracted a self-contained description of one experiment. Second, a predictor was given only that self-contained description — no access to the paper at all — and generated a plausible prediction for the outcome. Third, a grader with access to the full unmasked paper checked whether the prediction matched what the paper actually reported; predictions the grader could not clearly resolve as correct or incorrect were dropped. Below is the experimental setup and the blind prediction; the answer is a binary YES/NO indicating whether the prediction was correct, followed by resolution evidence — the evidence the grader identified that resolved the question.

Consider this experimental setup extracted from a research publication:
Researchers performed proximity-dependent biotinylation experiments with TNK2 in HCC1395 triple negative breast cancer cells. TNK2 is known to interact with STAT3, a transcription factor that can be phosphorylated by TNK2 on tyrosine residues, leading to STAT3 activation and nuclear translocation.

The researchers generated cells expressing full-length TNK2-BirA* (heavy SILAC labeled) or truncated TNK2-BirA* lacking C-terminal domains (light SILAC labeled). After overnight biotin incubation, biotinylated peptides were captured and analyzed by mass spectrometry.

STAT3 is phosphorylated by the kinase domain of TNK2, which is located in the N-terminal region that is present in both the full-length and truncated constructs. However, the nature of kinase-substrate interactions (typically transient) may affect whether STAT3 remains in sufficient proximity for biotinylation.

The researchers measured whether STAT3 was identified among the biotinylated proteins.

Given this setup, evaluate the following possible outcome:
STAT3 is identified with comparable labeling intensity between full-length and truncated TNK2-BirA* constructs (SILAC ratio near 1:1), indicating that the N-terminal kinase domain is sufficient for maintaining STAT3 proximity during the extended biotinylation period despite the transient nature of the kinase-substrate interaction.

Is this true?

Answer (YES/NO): NO